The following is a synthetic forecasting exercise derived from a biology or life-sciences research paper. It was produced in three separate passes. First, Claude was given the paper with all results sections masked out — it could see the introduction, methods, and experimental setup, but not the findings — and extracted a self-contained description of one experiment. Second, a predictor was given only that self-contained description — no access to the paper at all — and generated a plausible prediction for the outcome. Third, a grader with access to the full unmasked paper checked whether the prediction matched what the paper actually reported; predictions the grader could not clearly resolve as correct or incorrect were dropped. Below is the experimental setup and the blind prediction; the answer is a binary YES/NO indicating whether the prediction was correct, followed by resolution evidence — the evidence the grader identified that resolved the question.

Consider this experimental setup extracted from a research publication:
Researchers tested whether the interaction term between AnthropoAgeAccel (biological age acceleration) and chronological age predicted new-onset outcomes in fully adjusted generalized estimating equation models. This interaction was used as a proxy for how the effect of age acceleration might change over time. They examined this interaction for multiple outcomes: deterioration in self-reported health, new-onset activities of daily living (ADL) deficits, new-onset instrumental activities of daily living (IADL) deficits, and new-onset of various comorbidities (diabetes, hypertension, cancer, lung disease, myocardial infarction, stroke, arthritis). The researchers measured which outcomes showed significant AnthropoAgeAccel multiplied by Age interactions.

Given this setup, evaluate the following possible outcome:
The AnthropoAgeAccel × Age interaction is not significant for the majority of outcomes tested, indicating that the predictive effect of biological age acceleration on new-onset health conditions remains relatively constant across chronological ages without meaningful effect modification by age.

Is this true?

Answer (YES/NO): YES